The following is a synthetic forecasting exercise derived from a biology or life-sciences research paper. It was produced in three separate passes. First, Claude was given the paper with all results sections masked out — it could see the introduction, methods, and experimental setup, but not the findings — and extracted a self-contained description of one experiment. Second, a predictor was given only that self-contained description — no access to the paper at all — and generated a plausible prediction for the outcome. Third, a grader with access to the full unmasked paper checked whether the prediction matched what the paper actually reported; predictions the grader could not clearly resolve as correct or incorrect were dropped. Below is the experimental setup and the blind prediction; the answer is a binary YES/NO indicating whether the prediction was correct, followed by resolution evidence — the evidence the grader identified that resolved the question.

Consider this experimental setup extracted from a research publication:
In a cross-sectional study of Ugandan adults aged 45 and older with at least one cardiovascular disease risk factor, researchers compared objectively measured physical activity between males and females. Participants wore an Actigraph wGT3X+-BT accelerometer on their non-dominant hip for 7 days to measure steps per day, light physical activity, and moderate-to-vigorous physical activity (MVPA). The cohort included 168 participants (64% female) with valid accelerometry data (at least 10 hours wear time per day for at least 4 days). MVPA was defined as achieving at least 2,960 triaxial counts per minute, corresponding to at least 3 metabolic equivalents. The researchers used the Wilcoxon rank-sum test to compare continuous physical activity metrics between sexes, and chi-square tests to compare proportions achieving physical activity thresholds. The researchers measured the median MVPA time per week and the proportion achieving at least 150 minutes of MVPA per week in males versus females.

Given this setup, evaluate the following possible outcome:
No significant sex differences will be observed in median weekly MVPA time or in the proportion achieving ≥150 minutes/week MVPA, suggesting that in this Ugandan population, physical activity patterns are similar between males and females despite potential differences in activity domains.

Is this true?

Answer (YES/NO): NO